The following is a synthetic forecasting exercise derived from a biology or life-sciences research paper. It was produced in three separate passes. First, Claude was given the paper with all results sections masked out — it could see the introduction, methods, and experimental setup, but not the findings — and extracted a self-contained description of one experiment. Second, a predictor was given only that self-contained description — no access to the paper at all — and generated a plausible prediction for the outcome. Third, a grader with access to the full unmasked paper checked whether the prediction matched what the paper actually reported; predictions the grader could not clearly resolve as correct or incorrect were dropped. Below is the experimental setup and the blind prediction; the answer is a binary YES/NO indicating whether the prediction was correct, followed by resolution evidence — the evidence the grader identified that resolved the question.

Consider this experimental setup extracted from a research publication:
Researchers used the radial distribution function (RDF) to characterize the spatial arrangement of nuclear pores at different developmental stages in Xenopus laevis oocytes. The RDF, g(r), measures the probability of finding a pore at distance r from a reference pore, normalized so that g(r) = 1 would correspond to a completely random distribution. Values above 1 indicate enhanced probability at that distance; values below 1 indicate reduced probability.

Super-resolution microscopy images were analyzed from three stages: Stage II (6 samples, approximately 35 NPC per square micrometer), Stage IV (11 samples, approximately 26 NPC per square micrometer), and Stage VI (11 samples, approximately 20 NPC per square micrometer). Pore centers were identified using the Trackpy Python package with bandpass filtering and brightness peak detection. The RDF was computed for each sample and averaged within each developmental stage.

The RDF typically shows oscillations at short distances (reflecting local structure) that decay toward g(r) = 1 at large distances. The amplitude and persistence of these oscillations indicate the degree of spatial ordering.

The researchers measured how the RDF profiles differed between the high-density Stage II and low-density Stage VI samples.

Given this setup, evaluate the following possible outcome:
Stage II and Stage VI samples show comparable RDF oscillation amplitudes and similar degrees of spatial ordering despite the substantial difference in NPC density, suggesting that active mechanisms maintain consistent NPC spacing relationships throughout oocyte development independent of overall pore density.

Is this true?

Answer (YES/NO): NO